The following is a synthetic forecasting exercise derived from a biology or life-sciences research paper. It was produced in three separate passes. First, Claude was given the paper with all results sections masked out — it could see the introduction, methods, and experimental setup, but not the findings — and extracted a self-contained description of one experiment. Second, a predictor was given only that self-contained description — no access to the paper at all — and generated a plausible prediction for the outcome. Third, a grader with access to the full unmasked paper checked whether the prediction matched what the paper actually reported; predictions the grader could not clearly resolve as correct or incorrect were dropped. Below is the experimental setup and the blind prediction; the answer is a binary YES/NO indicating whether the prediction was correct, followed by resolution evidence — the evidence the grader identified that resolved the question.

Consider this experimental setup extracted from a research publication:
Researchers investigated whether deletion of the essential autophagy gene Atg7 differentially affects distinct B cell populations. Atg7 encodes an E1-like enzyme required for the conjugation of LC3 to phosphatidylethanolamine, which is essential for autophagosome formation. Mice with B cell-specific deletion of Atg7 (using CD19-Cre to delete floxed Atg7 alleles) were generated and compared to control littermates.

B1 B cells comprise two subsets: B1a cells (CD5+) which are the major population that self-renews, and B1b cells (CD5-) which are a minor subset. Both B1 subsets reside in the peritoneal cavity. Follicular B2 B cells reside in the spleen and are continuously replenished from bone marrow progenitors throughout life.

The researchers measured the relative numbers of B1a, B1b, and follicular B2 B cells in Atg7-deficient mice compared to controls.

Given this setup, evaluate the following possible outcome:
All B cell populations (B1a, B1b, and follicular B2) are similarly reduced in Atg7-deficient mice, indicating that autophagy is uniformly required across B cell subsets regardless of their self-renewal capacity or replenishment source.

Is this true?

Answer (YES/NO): NO